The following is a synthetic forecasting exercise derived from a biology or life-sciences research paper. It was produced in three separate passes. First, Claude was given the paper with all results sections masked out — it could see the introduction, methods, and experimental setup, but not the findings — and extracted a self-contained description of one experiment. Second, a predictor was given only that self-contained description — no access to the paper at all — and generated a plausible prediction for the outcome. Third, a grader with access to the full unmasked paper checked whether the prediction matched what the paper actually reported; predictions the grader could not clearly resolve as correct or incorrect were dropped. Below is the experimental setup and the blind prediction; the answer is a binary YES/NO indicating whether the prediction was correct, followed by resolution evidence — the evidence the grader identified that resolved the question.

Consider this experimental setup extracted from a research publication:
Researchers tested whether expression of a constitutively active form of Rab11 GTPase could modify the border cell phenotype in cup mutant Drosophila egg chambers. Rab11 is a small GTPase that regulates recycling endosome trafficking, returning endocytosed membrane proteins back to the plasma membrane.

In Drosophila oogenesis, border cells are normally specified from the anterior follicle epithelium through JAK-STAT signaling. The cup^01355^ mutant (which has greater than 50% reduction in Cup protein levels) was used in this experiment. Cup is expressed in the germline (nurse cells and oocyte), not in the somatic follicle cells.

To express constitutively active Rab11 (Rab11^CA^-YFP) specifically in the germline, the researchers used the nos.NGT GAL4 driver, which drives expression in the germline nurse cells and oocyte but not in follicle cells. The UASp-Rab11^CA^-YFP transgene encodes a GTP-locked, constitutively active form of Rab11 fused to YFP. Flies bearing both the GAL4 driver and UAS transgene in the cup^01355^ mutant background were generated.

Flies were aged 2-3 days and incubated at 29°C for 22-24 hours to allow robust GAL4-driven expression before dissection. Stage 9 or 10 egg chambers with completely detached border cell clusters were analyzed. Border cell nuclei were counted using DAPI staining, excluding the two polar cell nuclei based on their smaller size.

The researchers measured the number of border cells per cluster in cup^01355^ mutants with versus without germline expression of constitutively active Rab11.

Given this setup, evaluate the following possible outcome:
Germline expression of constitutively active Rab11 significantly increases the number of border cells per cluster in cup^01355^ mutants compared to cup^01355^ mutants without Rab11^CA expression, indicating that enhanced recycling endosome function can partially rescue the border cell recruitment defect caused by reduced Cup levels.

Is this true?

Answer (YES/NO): NO